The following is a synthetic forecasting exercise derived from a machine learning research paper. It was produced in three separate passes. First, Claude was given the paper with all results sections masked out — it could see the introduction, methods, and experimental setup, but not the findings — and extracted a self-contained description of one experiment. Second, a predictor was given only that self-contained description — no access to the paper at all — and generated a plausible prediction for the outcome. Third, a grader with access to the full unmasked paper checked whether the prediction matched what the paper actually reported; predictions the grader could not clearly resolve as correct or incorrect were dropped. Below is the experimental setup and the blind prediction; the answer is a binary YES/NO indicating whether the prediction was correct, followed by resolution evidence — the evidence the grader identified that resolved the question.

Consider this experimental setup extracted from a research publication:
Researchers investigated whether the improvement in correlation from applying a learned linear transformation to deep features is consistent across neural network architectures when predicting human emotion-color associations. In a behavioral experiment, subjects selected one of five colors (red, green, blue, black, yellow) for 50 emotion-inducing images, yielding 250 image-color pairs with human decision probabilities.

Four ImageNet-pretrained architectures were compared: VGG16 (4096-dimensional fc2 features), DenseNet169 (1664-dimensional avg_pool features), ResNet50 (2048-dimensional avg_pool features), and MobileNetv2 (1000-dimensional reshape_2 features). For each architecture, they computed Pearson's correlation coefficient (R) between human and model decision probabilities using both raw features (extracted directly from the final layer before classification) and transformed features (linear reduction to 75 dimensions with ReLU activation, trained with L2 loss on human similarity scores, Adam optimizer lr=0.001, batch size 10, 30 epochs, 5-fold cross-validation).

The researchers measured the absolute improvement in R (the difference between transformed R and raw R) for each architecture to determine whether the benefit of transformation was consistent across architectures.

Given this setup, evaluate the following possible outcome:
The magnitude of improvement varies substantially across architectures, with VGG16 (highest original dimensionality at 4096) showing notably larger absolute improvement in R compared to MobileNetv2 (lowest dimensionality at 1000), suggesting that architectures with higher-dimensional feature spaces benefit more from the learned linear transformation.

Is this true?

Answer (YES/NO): NO